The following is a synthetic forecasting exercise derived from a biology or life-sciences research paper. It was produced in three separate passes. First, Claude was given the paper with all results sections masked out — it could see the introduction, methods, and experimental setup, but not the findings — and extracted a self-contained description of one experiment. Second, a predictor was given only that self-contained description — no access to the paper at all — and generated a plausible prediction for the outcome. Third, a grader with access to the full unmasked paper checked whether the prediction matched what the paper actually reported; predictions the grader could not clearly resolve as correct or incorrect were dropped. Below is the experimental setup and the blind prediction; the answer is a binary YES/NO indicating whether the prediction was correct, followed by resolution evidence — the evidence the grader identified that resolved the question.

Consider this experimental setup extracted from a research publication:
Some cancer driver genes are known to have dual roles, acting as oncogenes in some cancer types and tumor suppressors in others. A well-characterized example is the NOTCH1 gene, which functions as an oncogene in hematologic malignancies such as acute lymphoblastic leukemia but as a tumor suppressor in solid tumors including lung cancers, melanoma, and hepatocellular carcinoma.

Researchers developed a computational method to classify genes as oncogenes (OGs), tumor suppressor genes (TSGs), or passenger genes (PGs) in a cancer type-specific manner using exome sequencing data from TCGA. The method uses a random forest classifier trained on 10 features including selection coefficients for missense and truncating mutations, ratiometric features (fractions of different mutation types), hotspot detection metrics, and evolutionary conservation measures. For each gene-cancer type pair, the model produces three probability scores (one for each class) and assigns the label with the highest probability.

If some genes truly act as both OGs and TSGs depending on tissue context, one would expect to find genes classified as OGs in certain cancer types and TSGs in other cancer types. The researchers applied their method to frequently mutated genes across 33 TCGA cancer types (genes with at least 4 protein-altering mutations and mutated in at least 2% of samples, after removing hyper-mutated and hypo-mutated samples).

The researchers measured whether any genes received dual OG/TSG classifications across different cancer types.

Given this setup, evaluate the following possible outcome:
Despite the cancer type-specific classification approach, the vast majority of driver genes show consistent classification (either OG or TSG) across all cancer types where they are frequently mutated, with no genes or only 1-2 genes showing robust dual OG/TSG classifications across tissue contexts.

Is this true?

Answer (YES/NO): YES